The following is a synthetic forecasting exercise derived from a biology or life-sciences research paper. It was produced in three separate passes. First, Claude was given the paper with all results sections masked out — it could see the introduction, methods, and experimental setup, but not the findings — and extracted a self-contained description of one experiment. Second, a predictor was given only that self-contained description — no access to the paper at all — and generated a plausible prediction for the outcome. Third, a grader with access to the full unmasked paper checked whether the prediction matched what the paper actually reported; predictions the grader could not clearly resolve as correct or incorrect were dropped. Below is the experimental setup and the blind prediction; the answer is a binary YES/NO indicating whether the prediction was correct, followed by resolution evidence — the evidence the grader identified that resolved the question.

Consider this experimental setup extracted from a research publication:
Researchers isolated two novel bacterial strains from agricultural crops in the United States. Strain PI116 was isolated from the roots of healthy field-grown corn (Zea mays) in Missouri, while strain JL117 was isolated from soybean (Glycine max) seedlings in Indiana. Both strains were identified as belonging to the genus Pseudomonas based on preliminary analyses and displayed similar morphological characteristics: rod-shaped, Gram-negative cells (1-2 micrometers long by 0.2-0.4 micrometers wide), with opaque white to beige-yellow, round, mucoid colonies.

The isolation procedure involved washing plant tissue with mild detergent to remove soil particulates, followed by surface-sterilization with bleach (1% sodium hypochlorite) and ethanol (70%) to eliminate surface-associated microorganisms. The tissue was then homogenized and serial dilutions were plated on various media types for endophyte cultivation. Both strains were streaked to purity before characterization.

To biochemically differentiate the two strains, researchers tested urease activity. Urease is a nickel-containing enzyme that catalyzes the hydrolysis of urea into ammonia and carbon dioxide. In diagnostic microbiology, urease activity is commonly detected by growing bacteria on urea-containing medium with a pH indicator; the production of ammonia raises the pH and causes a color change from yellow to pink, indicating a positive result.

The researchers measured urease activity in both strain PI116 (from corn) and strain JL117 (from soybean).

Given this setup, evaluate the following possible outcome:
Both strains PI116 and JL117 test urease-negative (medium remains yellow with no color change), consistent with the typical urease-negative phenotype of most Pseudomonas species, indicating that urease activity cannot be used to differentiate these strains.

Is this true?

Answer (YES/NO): NO